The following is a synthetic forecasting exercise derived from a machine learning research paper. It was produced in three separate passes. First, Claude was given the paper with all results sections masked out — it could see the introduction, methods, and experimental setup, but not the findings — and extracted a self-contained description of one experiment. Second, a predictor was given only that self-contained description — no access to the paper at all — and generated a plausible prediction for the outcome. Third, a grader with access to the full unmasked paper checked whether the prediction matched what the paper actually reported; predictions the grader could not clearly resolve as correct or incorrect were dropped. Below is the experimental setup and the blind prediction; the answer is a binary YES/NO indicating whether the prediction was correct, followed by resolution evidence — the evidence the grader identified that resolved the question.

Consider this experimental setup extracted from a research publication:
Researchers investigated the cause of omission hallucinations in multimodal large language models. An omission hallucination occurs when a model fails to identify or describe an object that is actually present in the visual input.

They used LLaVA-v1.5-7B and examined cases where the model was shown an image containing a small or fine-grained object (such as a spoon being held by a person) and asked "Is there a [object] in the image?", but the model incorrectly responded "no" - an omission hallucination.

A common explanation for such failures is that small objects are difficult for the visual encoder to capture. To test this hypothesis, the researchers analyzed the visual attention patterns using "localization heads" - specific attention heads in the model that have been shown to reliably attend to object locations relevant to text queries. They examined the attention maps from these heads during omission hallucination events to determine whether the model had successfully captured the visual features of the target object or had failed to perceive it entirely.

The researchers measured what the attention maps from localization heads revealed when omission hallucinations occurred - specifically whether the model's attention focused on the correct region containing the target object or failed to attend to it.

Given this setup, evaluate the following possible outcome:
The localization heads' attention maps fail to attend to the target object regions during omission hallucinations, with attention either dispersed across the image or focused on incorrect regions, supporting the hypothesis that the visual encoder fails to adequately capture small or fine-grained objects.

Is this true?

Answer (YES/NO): NO